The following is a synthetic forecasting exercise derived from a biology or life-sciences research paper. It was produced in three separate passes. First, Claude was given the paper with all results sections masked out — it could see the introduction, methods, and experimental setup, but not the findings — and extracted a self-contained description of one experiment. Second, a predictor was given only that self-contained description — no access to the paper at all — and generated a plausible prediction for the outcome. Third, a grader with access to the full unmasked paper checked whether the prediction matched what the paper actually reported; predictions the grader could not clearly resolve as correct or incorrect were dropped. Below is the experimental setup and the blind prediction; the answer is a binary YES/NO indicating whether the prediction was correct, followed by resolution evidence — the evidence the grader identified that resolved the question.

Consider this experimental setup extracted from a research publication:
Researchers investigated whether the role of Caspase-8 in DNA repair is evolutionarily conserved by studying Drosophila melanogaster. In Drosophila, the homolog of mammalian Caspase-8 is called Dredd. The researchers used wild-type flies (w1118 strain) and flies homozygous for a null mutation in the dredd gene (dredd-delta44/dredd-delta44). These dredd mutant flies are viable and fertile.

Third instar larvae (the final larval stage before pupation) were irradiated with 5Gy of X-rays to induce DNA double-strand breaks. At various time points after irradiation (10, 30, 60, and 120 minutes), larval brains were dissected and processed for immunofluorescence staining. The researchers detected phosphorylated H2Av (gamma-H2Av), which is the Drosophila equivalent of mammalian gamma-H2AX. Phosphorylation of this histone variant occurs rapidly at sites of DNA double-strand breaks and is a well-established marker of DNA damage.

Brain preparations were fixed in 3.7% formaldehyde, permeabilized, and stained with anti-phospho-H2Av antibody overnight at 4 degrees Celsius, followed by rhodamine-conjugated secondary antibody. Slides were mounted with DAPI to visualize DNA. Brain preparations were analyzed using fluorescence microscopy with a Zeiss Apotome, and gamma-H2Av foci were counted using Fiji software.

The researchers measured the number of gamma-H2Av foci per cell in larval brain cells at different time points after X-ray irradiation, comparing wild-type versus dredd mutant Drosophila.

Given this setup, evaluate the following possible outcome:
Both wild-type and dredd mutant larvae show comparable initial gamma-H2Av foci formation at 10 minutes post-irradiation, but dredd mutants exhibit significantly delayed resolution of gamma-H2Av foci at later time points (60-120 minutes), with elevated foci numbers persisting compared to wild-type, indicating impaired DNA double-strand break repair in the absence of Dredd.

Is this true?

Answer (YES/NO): YES